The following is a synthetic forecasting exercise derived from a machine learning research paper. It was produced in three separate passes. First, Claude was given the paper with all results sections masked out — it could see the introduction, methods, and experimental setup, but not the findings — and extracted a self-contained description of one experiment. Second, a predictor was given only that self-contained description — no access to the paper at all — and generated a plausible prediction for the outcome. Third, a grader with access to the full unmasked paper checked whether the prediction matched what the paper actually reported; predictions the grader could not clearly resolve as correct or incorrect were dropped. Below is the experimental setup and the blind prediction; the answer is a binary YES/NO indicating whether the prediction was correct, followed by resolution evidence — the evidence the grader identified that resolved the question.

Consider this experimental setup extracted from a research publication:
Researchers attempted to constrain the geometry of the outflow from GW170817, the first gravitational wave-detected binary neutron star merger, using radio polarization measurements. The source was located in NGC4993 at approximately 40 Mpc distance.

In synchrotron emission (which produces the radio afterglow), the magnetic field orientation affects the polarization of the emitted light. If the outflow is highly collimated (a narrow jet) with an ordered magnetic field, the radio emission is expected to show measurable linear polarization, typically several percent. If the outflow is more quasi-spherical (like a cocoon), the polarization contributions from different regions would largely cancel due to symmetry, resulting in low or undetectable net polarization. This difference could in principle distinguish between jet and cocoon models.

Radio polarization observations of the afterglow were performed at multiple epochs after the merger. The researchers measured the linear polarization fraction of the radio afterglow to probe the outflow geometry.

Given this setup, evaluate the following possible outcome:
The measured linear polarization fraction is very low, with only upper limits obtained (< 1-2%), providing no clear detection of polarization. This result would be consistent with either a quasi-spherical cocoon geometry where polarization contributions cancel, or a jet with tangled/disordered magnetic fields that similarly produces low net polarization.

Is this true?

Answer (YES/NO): YES